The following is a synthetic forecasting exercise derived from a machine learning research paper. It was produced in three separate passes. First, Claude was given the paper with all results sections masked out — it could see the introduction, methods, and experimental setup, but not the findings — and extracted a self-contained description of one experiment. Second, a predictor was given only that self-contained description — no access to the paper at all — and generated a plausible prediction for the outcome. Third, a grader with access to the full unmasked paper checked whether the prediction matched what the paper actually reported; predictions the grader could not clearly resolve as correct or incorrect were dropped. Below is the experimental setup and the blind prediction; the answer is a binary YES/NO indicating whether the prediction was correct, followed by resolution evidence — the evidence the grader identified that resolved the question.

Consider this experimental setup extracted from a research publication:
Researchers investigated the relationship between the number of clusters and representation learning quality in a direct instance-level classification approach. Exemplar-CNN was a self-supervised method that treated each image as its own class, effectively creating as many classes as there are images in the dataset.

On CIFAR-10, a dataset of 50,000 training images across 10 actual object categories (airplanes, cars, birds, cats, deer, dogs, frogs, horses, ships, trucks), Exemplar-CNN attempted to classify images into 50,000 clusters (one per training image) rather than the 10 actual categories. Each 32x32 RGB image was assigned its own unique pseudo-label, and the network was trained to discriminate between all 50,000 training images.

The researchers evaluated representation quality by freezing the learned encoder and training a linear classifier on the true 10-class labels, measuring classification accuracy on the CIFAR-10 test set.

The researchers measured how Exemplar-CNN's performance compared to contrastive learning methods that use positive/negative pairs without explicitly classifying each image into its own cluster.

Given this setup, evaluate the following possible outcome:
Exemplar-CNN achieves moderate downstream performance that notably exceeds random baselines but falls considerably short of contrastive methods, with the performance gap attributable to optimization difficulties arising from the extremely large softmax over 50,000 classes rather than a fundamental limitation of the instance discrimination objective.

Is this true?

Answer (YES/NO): NO